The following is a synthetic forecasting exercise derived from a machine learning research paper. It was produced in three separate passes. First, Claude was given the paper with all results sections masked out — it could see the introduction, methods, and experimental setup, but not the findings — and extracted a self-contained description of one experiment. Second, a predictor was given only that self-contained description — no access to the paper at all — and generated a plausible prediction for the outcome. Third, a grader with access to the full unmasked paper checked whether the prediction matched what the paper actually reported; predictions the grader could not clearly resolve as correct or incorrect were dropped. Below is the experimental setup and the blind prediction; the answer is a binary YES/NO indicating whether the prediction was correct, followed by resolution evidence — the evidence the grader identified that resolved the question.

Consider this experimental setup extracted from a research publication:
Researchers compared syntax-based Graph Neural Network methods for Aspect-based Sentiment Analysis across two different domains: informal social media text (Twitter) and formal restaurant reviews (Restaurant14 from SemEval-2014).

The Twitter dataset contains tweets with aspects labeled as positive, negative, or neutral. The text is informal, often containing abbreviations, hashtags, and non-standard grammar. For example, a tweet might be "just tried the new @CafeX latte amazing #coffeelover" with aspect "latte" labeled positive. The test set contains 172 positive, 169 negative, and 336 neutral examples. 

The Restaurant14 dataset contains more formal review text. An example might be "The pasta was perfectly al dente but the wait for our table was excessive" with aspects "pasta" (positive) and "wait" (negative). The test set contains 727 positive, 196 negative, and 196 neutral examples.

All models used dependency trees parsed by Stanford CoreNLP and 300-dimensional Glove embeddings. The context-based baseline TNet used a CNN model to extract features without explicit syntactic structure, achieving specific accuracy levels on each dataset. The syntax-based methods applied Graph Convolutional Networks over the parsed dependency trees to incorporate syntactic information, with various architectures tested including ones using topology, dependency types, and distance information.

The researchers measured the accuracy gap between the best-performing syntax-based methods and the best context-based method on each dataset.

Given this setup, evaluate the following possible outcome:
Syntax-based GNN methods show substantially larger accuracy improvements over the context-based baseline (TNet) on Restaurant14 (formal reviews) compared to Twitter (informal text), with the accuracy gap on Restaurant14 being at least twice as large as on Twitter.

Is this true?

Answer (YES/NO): YES